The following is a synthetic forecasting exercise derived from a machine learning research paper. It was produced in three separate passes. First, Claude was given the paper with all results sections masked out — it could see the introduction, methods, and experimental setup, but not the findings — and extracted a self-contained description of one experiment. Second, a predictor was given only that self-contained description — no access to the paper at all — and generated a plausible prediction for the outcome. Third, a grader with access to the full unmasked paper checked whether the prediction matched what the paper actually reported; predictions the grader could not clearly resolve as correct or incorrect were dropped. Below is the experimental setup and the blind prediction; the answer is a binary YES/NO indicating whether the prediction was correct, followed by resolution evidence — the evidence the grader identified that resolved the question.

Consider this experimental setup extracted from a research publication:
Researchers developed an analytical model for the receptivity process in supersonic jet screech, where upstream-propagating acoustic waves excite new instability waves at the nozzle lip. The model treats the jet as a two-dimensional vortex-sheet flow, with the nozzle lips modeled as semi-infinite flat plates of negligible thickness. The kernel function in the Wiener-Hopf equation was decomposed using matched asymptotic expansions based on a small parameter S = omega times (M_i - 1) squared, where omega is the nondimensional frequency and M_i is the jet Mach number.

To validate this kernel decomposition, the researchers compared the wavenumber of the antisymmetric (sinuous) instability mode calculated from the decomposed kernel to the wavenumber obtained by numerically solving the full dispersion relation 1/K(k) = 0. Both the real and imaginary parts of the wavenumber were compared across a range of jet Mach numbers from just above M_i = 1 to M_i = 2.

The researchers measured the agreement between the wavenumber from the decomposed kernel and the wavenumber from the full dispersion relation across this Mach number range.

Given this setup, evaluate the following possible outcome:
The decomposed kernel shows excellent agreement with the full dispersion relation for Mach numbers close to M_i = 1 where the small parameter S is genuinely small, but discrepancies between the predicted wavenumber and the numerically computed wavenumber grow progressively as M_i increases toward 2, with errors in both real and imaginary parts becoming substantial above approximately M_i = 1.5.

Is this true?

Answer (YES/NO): NO